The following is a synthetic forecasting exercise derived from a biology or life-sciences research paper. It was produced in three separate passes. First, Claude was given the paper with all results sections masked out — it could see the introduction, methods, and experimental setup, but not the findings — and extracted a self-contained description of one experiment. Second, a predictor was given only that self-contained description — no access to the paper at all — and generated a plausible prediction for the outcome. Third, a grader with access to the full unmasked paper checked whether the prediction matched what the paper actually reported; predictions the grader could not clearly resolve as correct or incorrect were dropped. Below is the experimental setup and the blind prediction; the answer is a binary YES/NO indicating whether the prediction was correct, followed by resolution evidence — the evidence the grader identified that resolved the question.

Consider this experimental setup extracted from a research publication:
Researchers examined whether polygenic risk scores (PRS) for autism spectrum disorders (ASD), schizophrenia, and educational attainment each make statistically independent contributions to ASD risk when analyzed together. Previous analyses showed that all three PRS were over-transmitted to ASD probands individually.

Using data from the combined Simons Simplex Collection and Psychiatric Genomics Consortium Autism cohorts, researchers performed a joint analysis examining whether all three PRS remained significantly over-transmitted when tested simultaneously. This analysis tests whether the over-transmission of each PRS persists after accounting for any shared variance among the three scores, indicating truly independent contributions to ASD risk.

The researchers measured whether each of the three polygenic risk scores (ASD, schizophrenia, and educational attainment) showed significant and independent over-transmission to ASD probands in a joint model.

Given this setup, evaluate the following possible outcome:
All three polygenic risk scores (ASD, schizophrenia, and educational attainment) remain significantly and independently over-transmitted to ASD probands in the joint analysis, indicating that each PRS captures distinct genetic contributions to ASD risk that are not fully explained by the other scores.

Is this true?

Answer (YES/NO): YES